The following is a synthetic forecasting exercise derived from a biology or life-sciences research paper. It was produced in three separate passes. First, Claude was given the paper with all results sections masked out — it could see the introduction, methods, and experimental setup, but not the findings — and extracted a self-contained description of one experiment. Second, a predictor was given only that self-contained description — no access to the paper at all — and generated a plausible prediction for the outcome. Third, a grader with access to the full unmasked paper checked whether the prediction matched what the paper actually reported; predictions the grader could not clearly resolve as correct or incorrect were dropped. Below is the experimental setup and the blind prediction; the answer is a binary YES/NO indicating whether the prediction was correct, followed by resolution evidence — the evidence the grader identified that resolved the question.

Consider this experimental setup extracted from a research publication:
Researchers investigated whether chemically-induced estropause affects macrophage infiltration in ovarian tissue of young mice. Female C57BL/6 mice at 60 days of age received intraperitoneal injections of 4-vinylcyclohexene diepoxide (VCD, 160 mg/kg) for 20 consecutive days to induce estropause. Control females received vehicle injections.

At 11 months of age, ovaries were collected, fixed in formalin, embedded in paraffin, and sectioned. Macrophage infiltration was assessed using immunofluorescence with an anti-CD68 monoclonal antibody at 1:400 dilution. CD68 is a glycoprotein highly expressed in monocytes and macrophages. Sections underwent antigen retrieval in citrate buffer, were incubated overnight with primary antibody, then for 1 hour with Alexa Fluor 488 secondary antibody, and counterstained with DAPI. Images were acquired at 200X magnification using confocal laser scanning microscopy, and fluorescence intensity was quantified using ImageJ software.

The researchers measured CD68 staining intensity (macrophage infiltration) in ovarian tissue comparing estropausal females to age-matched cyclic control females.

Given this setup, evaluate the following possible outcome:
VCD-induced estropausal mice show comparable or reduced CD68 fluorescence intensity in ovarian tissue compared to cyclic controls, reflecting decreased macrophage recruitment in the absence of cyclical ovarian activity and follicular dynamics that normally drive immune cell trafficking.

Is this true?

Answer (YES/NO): YES